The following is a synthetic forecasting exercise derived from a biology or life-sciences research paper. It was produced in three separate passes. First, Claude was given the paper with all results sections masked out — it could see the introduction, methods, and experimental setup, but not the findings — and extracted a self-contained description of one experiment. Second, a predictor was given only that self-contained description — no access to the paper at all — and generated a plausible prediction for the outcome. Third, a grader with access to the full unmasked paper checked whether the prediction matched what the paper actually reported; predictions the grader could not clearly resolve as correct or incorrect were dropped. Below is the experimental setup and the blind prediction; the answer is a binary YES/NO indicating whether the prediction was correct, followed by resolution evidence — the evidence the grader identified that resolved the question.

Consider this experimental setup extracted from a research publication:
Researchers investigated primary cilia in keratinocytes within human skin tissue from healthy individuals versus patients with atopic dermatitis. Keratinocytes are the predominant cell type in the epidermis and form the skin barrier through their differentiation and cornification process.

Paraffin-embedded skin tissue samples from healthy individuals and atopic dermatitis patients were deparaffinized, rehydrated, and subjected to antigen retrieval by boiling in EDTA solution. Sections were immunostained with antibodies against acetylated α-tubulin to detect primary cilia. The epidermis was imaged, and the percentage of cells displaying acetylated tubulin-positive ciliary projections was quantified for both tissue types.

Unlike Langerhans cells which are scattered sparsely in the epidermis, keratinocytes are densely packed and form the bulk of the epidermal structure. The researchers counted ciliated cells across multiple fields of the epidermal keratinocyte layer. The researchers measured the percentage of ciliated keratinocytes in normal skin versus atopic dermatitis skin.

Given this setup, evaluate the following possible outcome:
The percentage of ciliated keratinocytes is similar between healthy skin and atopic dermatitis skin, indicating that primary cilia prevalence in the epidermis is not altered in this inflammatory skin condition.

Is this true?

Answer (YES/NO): NO